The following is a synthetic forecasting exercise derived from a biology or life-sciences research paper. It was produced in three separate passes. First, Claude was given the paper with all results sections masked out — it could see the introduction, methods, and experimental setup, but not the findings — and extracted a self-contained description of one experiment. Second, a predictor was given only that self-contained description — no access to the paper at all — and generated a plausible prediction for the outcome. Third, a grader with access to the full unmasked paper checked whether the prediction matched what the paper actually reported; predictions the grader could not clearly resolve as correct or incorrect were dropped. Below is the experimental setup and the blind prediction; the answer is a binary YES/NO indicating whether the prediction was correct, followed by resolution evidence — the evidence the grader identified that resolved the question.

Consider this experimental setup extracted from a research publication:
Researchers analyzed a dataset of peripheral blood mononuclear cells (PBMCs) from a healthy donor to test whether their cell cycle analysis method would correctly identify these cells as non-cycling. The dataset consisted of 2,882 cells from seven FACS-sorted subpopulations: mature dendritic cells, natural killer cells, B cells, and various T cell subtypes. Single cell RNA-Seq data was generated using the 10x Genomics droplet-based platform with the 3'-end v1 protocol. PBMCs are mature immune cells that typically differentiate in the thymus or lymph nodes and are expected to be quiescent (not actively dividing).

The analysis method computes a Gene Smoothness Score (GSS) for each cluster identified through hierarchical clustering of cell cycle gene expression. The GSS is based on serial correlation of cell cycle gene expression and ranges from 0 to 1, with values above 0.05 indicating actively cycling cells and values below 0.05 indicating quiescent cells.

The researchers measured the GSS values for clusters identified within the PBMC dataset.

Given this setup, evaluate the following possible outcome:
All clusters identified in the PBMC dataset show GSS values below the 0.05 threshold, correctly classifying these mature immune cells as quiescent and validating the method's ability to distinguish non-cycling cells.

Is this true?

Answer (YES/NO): YES